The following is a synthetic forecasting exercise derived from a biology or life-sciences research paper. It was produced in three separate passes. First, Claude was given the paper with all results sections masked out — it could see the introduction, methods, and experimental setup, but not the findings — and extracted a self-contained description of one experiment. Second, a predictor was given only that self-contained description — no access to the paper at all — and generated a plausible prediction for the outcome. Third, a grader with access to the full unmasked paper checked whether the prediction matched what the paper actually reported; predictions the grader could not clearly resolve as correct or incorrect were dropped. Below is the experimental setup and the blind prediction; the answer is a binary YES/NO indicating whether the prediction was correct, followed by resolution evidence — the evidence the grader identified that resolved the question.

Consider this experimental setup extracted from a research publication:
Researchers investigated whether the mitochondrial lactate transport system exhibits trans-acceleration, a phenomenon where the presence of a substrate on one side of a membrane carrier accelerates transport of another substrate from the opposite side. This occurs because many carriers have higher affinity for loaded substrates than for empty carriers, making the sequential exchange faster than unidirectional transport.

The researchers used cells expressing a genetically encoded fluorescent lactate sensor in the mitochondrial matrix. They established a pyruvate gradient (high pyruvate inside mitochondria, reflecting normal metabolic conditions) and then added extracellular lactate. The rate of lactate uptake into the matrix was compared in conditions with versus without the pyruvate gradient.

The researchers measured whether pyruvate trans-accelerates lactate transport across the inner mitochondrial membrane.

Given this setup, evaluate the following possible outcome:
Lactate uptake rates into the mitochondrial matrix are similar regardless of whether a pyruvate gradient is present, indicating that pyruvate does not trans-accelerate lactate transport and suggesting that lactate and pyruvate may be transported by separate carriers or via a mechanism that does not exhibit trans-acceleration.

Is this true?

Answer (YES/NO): NO